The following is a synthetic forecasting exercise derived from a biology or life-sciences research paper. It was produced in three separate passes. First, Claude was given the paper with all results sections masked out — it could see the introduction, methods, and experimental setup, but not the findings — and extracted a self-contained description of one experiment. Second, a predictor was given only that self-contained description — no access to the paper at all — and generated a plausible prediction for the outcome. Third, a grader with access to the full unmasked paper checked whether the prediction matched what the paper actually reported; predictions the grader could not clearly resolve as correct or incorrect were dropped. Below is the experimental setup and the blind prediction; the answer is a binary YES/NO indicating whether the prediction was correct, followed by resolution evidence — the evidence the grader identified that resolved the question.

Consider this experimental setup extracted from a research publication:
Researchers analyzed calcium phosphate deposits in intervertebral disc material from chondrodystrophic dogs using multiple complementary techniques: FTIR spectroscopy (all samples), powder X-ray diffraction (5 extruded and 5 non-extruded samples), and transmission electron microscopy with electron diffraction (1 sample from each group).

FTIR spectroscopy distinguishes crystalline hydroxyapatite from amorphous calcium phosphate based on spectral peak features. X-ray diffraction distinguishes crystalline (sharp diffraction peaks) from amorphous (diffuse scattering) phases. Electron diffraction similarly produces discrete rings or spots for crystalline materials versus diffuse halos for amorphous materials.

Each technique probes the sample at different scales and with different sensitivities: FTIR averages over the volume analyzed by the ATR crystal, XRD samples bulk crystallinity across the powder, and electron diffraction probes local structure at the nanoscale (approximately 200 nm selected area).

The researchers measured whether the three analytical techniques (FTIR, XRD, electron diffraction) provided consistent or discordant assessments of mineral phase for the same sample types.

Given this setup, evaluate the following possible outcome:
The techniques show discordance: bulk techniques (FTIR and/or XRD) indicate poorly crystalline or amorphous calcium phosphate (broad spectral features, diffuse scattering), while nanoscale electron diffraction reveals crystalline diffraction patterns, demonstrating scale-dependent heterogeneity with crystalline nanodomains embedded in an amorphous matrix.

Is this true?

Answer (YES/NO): NO